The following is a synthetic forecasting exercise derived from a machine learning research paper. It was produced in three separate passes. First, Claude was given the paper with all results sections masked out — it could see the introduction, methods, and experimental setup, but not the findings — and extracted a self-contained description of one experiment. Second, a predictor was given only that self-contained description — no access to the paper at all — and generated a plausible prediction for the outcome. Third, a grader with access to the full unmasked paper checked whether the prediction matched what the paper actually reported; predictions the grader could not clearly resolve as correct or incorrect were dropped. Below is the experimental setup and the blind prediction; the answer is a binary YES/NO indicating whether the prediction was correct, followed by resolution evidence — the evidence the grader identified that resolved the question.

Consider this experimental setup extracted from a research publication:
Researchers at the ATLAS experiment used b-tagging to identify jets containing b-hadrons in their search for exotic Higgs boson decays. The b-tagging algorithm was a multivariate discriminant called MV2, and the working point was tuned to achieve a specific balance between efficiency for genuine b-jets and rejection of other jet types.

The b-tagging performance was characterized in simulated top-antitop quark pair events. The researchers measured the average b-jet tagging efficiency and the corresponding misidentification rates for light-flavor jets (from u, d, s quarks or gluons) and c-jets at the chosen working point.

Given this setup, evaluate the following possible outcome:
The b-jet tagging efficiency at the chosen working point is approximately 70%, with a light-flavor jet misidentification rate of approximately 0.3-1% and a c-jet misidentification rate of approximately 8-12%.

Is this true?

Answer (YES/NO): NO